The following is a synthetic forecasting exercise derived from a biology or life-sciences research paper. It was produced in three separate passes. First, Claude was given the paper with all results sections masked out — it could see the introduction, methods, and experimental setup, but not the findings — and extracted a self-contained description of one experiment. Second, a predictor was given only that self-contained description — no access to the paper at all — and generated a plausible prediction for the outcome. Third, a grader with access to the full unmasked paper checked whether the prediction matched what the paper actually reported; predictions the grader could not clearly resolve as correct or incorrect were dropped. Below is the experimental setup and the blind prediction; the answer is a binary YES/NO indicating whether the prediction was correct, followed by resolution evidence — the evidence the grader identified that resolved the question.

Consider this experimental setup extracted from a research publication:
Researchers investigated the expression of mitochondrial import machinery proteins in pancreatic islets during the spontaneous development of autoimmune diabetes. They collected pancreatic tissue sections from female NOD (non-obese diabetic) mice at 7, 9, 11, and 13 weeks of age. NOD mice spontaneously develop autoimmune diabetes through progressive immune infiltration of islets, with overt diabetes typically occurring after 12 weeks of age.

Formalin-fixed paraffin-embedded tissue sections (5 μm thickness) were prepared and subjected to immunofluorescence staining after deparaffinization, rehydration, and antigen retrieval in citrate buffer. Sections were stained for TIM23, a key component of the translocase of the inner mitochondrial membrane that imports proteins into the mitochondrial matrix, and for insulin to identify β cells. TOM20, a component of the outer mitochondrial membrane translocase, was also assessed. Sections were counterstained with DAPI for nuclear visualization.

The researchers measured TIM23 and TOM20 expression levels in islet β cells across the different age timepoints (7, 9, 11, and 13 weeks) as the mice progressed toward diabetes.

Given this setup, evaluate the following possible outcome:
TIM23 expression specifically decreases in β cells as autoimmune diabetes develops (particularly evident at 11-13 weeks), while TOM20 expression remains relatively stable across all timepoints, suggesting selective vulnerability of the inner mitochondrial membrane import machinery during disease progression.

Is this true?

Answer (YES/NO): NO